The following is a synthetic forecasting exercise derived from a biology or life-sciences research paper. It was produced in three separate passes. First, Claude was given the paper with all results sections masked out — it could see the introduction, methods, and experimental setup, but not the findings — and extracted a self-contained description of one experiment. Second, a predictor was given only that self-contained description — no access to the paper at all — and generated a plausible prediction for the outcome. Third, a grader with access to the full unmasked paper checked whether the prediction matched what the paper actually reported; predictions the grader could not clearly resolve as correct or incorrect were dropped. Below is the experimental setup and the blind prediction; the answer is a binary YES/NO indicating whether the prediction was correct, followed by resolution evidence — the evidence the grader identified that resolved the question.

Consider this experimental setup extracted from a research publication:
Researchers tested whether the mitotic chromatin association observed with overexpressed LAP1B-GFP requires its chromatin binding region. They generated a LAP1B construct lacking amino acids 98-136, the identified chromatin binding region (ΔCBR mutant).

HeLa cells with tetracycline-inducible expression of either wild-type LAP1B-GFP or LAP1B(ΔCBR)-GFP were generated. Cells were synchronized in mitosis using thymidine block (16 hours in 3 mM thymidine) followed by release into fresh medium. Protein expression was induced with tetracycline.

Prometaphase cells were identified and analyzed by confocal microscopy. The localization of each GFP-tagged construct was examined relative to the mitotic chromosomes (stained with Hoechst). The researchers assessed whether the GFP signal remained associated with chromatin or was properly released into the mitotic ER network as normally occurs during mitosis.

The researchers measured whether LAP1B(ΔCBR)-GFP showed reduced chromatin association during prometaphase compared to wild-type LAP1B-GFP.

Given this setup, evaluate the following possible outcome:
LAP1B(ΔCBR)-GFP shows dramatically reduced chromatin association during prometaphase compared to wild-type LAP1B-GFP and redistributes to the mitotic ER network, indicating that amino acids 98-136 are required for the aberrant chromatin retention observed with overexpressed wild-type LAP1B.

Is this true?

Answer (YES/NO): YES